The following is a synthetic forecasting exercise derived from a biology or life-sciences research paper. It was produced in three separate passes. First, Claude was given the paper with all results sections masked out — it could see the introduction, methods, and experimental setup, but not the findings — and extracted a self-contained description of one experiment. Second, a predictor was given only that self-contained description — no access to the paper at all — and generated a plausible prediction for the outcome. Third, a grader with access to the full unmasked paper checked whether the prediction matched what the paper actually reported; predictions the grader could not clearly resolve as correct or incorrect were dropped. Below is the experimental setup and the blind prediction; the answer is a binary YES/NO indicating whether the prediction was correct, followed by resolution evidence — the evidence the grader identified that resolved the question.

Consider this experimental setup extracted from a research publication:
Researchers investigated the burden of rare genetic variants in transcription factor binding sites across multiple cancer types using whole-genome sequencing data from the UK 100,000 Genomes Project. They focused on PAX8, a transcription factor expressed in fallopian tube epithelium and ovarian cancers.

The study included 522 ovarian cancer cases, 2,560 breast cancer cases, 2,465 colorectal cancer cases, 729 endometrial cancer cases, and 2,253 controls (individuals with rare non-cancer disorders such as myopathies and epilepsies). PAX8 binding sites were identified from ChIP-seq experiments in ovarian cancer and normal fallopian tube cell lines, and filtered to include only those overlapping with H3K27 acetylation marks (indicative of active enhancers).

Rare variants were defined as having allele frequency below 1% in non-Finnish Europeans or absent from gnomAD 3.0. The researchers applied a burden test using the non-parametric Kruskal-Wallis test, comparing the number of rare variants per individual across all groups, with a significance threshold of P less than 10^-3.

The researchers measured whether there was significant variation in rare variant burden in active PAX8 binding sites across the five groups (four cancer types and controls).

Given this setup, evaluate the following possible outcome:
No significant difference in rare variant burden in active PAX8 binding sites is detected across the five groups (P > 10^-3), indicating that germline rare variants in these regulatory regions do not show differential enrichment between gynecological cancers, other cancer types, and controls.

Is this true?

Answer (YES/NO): YES